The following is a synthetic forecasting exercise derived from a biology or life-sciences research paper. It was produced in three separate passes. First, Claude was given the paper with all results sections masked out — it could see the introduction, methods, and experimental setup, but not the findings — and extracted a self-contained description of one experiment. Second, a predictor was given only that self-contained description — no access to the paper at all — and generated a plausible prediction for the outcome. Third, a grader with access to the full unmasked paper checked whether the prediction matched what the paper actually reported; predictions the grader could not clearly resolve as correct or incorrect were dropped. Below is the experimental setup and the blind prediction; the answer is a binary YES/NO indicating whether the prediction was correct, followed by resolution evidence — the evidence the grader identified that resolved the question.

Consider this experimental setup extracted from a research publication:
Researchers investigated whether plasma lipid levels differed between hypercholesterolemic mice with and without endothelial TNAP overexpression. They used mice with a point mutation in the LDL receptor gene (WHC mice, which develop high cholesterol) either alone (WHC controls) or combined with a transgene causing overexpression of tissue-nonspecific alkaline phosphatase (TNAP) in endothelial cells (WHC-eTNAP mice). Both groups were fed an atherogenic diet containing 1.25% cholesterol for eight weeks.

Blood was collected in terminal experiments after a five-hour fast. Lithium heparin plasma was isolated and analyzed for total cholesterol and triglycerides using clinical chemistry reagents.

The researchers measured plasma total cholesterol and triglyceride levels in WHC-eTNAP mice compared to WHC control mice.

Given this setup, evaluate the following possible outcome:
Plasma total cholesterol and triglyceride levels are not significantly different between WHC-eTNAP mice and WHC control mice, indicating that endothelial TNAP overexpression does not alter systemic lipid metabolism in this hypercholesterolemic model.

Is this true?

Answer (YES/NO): YES